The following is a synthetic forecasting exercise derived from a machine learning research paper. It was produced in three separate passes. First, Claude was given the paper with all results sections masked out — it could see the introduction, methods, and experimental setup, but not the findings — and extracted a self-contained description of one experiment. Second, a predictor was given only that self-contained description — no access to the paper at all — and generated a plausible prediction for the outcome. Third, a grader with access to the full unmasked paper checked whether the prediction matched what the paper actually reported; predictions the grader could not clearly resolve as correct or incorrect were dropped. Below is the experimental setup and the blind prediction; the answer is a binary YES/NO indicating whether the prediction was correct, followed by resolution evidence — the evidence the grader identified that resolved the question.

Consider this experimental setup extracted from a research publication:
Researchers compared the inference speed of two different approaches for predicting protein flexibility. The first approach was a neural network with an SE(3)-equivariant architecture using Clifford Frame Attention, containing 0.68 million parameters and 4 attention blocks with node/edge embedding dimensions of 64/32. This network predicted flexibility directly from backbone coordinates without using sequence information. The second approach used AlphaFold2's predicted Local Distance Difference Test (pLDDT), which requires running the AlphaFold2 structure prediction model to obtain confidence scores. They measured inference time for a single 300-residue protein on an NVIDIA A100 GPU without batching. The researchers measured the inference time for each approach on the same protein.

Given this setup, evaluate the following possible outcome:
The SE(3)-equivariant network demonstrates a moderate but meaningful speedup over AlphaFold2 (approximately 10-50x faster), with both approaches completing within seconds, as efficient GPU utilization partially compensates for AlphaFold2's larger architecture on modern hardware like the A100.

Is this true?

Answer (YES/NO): NO